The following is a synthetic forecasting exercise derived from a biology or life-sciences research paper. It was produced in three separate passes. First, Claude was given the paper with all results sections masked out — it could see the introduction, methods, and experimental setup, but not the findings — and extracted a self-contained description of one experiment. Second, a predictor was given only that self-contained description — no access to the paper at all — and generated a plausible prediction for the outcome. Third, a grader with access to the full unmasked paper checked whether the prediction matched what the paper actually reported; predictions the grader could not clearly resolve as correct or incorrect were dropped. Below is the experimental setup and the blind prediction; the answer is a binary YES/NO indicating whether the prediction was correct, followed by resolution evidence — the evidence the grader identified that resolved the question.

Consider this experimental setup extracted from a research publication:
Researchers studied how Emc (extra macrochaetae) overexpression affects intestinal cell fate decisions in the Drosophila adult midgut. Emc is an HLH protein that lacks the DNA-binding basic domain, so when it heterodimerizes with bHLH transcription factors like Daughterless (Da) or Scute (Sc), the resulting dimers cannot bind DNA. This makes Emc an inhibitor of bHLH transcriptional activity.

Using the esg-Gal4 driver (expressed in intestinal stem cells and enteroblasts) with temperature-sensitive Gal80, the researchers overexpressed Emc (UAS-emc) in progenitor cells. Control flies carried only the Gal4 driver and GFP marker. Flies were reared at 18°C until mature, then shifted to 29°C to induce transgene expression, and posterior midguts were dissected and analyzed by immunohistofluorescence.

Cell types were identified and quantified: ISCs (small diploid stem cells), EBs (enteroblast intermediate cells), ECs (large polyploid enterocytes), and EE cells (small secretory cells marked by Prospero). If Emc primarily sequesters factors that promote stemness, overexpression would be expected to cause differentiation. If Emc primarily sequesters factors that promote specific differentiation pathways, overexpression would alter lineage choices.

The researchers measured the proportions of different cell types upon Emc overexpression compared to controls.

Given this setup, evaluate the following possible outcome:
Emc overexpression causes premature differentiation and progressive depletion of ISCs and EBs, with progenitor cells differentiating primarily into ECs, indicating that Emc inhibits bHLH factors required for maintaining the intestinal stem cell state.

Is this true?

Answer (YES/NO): YES